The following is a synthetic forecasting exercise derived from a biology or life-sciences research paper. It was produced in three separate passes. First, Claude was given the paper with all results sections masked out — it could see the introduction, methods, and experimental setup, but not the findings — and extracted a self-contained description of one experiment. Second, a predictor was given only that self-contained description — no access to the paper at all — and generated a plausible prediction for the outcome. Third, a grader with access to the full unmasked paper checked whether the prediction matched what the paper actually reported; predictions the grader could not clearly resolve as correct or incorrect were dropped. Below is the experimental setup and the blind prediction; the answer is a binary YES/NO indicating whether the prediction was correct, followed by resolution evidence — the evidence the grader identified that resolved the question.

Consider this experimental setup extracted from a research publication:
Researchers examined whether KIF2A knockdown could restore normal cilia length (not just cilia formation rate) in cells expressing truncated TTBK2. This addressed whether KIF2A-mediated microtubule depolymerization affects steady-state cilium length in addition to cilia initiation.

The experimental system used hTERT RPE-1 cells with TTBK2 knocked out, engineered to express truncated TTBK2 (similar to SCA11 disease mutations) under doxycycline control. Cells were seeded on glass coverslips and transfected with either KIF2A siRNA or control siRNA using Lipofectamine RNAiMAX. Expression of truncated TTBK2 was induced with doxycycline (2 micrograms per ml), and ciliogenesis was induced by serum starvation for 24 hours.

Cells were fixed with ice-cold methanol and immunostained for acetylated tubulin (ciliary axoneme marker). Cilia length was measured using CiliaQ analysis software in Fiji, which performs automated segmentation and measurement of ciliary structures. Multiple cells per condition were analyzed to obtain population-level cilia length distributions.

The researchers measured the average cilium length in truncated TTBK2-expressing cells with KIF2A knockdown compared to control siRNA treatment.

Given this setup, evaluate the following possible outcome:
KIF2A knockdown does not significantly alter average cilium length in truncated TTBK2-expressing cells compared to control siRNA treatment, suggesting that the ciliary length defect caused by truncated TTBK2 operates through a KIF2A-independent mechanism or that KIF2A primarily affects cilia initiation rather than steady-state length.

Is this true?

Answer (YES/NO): NO